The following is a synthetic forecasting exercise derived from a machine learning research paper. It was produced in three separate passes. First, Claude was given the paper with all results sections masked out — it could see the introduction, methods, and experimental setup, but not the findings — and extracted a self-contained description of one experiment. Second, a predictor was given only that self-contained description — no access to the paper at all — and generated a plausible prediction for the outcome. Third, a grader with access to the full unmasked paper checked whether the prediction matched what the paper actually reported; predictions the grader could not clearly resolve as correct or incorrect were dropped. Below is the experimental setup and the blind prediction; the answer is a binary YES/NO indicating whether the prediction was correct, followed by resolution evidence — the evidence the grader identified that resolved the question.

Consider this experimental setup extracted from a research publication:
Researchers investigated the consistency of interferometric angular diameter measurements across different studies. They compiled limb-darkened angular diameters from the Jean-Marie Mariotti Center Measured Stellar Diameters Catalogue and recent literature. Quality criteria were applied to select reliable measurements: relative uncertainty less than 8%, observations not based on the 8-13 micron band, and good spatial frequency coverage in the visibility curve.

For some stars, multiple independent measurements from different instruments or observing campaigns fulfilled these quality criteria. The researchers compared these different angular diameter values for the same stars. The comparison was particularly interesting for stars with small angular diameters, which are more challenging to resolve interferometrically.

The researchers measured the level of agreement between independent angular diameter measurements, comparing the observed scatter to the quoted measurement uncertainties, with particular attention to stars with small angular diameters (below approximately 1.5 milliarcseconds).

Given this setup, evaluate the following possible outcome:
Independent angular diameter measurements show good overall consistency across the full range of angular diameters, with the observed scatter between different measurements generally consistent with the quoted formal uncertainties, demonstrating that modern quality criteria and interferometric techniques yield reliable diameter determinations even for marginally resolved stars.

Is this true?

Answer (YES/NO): NO